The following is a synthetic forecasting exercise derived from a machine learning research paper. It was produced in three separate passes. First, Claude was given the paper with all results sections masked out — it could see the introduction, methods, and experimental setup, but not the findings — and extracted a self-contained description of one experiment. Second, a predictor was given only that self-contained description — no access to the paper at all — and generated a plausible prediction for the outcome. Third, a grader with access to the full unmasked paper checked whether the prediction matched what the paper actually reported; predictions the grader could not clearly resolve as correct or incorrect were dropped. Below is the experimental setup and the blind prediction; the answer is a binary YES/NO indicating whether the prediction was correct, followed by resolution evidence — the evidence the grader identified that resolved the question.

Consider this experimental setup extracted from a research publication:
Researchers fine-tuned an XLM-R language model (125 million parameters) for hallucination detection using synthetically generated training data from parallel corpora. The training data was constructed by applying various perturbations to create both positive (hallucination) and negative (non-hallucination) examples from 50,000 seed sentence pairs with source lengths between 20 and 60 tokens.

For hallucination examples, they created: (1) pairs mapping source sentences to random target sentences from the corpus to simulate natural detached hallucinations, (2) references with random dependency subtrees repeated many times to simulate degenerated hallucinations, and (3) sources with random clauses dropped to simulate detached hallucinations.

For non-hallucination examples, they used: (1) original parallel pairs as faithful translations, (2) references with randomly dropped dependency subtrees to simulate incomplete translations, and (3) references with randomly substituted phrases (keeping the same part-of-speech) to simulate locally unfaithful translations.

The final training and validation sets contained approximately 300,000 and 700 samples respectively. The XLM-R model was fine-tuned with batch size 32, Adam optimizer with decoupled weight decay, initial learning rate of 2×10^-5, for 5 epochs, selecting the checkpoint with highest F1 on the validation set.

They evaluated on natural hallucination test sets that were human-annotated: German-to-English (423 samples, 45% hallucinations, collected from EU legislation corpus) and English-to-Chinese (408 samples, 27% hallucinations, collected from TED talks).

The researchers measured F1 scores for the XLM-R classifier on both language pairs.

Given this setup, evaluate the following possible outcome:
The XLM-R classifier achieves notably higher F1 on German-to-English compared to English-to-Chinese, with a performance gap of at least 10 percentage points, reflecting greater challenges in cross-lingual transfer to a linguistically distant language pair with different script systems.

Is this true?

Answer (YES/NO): NO